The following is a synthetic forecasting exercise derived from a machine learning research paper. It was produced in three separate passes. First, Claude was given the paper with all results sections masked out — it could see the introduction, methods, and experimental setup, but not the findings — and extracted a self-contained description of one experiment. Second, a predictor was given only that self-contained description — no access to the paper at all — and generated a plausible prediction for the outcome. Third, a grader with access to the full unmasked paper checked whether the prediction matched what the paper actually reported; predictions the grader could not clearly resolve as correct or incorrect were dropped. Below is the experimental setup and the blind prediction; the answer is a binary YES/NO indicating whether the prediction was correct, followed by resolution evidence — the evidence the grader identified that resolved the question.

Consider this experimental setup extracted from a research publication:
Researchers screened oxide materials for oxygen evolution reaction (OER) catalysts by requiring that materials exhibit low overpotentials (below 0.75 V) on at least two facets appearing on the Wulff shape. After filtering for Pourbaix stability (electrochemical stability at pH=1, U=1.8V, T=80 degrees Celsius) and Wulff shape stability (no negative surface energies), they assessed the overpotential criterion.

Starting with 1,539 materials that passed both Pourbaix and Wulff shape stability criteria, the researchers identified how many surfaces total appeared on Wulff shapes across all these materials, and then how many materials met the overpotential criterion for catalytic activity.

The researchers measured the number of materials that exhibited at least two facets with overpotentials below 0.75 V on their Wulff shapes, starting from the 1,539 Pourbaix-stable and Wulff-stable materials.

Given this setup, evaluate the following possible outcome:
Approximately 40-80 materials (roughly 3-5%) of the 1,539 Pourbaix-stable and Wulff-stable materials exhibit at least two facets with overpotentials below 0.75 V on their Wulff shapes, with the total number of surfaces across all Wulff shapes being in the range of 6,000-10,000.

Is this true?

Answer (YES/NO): NO